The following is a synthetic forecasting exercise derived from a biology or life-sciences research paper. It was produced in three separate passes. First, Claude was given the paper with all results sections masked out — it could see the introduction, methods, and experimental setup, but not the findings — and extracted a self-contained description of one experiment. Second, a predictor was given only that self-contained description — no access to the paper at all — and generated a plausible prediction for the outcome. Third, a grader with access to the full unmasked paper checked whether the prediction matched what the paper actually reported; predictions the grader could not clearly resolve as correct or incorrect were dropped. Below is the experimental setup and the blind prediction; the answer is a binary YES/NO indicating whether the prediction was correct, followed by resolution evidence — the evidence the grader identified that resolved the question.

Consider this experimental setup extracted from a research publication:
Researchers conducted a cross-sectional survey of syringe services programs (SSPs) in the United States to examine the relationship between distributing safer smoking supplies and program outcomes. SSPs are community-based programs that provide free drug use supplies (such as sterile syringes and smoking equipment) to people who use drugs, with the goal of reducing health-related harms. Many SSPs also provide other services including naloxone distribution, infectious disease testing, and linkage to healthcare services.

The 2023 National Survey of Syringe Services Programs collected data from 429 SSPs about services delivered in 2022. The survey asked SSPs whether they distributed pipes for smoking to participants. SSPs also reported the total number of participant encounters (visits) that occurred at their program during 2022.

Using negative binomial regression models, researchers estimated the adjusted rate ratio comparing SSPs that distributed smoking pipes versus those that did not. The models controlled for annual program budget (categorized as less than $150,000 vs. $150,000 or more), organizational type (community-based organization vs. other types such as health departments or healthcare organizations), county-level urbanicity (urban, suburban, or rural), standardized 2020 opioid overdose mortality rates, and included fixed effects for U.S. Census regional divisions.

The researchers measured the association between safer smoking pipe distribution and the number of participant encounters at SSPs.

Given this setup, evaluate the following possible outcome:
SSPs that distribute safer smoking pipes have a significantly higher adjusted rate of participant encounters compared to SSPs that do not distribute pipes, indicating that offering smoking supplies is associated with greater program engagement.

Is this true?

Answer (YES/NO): YES